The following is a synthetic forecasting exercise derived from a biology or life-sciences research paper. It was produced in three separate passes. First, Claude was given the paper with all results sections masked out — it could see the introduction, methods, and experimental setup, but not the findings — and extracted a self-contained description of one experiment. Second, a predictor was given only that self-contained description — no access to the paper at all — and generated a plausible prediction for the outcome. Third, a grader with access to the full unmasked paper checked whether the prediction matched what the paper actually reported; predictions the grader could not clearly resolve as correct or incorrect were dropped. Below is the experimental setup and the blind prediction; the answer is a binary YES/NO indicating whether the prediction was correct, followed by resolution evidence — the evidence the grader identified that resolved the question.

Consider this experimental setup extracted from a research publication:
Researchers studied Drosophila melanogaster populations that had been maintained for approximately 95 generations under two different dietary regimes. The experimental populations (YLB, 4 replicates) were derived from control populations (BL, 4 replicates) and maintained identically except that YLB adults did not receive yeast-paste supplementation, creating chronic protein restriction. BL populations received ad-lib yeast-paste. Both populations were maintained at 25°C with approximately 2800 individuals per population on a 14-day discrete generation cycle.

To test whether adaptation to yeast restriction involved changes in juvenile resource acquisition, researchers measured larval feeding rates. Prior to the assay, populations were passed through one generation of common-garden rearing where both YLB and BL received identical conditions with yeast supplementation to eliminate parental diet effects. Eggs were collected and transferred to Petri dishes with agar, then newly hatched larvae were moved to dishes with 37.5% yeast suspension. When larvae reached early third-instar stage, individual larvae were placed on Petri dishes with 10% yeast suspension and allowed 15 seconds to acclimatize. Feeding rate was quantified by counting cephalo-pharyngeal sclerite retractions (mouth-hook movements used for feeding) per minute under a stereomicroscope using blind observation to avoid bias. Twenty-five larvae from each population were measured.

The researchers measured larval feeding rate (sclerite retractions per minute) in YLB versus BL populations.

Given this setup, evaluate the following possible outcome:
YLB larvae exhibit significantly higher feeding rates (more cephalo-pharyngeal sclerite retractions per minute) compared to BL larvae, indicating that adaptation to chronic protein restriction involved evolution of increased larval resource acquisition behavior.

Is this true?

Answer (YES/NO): YES